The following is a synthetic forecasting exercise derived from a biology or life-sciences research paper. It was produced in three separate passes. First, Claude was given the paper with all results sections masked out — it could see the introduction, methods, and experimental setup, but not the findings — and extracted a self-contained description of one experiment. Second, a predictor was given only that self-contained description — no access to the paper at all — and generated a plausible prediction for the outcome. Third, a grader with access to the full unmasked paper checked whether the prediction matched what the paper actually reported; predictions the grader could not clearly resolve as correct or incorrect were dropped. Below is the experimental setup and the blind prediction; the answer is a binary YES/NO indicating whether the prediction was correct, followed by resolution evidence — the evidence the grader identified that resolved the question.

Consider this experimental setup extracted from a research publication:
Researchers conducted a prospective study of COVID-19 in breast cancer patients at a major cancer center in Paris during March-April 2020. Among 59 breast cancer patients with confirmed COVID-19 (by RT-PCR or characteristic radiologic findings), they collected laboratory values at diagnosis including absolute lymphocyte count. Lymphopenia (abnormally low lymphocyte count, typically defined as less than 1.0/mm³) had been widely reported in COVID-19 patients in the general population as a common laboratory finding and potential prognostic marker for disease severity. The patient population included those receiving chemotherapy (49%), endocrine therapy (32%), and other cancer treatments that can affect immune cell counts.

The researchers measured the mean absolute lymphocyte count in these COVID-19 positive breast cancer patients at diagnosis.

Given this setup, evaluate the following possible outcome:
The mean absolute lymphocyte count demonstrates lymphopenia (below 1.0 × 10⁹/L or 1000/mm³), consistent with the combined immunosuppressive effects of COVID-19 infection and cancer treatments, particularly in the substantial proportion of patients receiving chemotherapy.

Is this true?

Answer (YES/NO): NO